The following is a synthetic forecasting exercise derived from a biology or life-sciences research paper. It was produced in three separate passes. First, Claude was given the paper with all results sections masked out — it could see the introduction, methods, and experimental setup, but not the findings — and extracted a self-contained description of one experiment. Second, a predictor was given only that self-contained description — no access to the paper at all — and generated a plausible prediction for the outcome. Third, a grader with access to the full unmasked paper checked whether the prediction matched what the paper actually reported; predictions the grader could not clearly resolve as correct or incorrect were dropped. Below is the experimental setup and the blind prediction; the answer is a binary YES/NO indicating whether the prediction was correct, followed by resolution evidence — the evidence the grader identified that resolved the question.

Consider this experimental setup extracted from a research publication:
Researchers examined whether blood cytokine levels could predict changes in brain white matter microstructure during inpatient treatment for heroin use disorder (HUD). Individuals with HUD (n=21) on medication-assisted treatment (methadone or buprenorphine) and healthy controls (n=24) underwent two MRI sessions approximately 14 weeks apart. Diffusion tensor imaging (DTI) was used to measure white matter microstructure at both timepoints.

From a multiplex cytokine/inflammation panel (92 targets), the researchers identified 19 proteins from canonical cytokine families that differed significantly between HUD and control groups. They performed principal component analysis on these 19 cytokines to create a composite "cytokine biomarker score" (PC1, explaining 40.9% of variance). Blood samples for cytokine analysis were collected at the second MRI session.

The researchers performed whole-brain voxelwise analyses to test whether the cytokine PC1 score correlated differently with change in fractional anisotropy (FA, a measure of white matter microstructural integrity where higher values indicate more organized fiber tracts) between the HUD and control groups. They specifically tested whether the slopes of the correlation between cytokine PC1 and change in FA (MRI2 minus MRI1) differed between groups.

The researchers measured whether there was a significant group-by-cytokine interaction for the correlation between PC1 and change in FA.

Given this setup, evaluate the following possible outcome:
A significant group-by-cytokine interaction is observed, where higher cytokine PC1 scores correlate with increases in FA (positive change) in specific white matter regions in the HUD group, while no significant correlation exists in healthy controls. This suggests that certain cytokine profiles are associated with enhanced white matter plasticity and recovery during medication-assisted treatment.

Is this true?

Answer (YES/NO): NO